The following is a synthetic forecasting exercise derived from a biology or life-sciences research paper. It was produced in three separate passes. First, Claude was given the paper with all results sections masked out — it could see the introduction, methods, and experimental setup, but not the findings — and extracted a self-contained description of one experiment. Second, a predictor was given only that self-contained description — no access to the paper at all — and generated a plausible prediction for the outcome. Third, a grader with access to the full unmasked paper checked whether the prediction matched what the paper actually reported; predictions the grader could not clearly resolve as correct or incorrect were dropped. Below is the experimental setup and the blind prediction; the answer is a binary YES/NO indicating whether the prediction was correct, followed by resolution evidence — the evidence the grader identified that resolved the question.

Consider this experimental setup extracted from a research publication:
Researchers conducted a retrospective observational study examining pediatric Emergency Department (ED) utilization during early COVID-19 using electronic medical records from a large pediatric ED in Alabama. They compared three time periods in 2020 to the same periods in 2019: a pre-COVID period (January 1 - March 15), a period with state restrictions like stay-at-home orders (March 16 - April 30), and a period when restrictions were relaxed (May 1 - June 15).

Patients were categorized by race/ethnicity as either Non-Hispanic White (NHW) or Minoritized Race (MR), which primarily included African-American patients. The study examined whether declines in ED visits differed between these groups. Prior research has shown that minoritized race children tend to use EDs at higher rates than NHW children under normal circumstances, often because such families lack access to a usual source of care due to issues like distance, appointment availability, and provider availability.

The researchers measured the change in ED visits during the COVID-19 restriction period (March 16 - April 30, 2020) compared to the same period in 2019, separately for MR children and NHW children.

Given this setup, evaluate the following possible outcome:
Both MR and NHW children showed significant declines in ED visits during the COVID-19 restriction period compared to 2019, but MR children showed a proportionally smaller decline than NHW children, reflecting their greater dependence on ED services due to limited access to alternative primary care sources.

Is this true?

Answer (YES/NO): NO